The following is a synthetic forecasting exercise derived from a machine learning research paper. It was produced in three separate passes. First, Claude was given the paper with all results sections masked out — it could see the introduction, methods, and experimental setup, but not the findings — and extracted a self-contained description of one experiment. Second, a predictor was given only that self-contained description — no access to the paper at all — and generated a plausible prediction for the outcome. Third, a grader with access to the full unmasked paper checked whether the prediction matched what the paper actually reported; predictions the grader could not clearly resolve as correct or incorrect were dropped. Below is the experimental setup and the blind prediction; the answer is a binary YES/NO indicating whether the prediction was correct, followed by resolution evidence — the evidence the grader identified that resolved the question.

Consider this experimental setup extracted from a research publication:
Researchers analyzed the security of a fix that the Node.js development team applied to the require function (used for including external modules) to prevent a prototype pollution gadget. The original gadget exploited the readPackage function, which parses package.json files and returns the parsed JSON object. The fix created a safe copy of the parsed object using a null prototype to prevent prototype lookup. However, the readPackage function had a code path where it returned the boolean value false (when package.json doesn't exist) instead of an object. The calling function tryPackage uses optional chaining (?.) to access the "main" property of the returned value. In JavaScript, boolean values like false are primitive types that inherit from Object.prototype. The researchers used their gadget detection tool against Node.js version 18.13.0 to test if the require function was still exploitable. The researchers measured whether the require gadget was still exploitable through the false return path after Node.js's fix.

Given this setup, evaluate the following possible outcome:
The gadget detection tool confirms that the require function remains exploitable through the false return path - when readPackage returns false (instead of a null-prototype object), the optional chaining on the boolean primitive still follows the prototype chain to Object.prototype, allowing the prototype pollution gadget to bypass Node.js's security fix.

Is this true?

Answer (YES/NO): YES